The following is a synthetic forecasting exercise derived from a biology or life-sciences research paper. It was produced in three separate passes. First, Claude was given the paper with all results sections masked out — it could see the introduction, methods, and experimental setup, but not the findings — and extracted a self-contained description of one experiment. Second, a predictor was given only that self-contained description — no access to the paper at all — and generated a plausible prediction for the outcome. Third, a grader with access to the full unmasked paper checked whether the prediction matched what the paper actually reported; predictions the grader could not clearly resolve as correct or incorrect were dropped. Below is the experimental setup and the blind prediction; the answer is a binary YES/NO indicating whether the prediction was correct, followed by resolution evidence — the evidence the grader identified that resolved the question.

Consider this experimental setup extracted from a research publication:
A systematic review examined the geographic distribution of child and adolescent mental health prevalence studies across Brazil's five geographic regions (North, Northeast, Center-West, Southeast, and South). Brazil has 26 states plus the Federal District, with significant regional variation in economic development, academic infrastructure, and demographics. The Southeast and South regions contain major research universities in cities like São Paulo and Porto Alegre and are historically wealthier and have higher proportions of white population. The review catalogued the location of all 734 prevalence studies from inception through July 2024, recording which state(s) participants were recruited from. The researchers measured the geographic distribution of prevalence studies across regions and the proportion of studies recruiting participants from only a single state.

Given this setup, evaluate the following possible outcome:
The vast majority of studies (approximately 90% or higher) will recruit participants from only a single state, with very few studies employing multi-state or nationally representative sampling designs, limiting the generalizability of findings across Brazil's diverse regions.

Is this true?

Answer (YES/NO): NO